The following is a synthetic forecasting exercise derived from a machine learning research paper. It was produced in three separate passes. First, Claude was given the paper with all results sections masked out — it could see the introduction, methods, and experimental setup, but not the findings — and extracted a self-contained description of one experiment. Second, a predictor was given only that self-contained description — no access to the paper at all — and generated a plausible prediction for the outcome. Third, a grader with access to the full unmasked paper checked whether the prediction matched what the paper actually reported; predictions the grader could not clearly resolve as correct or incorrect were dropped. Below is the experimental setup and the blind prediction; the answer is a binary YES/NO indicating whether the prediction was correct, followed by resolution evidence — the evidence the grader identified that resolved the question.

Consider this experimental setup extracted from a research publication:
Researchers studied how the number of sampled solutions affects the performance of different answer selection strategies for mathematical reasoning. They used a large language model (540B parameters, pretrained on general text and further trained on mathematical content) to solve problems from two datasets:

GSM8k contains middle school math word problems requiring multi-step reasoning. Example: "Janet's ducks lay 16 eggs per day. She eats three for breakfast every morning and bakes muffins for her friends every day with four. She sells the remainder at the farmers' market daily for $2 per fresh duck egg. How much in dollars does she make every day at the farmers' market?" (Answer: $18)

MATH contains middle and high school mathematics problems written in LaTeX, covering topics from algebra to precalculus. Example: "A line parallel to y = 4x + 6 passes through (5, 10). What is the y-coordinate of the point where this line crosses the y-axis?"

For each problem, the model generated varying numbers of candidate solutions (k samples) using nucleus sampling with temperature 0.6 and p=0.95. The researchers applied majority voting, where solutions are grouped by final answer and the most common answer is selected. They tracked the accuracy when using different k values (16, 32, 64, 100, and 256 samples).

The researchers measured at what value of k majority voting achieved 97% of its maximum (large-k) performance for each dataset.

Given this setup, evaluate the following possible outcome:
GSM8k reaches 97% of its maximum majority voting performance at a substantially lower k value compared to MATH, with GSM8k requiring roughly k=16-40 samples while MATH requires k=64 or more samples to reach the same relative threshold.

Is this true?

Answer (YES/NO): YES